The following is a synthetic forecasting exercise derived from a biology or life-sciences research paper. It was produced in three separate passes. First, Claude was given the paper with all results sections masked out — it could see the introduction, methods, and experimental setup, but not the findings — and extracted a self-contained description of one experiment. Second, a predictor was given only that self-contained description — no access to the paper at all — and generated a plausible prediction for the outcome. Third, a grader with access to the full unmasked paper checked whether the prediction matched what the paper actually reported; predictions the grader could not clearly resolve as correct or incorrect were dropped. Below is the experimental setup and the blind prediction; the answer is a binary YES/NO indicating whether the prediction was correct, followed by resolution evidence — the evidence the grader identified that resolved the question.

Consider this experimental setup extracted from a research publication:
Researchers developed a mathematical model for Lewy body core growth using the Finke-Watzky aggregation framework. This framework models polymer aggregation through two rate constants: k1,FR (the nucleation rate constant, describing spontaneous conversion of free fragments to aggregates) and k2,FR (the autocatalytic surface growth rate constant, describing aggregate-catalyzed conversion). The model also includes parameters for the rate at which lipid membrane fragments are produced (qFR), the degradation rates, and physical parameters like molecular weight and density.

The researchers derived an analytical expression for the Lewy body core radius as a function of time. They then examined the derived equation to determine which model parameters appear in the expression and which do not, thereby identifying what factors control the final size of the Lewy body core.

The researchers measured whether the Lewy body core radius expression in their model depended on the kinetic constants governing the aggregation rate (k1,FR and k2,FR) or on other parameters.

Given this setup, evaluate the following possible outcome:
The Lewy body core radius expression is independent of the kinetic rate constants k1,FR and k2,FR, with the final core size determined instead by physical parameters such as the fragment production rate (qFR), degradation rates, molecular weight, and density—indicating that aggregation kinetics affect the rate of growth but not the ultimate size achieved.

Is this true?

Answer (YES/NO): YES